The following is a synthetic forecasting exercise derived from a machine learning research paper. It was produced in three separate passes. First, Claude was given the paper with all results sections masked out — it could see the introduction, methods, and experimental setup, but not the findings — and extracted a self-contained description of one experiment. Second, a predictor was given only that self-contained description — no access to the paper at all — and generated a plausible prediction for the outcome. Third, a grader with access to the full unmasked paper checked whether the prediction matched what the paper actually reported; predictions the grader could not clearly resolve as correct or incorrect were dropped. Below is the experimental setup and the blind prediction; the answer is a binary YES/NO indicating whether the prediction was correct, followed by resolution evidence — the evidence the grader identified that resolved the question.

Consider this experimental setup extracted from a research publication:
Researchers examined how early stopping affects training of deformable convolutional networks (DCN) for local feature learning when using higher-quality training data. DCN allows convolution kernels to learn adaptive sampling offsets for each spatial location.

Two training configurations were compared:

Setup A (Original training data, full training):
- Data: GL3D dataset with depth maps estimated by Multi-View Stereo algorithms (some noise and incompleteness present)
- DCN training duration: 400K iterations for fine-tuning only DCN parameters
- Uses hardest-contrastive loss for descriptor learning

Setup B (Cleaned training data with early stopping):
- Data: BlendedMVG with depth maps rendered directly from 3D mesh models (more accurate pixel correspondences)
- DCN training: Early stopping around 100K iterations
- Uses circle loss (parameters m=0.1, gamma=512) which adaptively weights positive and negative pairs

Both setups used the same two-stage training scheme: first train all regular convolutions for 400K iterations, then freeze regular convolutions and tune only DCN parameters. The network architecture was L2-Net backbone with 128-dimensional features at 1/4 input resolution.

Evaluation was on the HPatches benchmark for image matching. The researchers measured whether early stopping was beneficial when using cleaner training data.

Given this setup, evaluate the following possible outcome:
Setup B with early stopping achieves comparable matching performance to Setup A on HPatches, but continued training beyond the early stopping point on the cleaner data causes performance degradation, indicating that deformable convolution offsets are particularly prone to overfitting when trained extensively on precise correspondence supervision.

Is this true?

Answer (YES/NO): NO